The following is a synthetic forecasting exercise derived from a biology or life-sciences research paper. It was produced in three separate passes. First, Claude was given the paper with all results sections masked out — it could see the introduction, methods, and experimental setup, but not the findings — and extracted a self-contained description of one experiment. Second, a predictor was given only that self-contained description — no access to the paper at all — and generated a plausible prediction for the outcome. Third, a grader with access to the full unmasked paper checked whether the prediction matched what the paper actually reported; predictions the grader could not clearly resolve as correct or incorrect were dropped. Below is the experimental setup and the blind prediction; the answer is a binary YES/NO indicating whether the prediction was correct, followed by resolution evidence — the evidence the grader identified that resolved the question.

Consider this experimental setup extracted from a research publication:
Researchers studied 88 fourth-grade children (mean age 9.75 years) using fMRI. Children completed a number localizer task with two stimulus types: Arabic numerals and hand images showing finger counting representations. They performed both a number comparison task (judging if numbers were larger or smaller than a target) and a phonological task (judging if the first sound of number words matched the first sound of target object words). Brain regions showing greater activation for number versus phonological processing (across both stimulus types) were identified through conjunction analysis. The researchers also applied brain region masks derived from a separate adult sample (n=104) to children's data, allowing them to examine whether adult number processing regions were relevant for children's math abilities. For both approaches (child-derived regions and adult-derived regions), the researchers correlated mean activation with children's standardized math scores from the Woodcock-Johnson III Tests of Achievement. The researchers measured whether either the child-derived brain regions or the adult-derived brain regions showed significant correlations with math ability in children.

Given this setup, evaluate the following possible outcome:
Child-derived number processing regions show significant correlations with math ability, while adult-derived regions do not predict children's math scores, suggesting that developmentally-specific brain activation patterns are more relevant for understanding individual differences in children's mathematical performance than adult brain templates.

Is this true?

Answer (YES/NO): NO